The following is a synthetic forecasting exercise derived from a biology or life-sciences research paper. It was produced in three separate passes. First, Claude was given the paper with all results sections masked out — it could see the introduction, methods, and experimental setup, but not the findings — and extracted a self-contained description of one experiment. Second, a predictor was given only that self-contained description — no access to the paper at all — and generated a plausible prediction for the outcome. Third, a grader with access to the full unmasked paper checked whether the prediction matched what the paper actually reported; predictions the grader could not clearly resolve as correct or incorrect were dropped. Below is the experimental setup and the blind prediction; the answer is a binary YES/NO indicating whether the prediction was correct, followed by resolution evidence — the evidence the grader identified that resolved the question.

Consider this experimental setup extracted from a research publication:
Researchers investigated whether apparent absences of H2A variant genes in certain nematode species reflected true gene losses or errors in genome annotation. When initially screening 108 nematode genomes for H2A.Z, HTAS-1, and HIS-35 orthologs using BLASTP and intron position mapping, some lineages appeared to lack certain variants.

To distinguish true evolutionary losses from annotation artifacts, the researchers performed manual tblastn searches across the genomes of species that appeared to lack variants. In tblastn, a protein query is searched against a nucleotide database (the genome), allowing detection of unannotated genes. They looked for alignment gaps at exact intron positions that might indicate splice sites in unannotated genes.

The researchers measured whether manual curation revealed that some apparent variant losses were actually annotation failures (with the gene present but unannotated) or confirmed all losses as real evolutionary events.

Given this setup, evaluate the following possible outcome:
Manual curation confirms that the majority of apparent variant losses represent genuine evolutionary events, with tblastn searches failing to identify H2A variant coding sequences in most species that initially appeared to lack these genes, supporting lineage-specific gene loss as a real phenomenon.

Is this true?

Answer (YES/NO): YES